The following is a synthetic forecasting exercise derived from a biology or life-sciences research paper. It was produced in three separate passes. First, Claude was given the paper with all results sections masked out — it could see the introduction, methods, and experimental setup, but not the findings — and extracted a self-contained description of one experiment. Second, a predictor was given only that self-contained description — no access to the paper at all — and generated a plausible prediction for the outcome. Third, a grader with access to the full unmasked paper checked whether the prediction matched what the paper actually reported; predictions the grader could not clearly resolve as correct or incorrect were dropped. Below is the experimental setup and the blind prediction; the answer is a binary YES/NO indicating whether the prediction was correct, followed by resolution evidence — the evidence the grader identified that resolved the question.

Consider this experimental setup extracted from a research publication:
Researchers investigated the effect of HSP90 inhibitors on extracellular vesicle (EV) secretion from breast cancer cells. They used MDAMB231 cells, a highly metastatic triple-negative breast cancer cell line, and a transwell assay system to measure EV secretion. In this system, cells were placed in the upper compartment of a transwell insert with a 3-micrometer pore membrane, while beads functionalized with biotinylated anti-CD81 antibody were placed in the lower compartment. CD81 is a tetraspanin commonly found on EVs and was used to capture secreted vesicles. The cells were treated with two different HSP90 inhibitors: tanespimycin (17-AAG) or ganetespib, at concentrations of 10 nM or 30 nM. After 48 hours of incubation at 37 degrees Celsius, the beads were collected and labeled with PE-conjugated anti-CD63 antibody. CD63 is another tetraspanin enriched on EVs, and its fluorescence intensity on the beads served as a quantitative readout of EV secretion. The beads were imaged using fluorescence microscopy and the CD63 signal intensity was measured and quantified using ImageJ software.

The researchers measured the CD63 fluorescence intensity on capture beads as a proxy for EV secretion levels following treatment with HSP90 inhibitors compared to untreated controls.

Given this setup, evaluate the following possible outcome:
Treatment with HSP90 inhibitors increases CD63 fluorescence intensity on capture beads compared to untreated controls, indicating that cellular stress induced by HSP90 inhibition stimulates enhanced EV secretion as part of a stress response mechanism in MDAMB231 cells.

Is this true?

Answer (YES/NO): NO